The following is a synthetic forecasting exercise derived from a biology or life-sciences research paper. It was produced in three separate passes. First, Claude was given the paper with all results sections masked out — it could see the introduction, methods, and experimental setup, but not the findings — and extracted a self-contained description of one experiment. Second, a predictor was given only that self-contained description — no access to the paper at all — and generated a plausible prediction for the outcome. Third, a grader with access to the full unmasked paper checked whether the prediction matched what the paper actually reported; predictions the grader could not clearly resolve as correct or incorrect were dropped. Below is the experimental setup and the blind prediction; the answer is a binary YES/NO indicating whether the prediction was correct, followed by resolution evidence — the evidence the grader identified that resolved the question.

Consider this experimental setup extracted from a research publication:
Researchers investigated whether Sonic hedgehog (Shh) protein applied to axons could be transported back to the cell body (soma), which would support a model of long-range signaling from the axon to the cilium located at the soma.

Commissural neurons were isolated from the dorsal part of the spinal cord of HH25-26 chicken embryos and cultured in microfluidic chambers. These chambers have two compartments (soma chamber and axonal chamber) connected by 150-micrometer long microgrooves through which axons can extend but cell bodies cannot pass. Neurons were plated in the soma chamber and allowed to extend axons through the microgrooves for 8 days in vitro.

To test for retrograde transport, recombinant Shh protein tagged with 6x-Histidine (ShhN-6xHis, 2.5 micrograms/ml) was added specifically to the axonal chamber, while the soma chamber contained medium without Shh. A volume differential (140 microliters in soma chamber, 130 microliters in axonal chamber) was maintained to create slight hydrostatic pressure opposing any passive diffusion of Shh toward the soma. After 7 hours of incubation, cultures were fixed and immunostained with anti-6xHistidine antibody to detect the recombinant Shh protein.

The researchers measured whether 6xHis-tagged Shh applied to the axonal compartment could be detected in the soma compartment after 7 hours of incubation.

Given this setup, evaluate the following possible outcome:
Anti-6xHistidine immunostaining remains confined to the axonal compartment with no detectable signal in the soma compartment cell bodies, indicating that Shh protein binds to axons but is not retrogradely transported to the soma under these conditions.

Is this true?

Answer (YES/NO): NO